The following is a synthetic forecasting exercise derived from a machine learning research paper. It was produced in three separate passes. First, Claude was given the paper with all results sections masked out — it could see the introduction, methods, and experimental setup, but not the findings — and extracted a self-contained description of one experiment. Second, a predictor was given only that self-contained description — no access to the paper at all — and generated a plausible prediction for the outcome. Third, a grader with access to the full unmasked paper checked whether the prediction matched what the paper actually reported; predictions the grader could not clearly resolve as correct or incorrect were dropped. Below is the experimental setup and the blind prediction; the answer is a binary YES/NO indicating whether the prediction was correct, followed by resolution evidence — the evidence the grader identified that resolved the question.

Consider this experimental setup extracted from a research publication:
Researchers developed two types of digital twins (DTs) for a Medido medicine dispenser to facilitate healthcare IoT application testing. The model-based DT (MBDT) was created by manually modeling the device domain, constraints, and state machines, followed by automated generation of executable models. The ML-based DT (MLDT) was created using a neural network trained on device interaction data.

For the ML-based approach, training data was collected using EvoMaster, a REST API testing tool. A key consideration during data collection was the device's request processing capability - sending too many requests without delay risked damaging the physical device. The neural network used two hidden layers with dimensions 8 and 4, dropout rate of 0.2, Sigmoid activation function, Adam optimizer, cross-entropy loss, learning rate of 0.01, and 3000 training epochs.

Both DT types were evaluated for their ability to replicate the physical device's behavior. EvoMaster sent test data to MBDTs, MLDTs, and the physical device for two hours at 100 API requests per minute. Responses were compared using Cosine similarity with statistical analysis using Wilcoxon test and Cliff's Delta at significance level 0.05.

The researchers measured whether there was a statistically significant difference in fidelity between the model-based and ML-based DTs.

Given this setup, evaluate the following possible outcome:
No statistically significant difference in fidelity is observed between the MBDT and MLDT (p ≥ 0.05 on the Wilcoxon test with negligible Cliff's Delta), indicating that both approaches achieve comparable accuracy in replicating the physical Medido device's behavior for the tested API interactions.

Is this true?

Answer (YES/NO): YES